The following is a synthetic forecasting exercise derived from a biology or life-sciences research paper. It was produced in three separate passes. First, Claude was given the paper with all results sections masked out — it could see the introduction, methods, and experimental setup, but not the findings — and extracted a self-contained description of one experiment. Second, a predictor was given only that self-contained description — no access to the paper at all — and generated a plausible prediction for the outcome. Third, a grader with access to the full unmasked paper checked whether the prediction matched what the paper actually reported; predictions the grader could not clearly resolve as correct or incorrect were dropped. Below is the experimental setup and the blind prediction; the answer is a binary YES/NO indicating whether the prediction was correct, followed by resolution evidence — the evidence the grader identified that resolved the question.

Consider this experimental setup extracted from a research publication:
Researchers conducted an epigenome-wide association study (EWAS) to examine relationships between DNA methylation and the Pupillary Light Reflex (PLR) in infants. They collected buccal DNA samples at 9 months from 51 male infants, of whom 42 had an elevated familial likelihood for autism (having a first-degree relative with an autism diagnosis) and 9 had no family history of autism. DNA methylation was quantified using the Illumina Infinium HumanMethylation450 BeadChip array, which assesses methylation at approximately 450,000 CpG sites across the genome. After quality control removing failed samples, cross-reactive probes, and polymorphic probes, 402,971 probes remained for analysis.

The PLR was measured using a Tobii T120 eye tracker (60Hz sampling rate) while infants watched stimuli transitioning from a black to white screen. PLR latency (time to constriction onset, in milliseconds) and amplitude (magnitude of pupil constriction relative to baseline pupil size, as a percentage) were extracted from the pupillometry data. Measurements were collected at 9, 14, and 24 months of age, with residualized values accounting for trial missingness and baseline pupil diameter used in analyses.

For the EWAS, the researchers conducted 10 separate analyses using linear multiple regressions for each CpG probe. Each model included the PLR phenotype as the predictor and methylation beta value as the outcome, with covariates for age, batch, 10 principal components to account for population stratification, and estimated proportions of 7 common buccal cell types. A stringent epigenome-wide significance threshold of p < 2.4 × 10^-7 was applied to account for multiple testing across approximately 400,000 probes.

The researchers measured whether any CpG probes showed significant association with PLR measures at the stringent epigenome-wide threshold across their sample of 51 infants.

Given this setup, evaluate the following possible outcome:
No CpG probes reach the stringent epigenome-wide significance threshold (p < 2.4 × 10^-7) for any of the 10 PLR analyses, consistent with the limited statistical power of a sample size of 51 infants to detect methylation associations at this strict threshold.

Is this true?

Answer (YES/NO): NO